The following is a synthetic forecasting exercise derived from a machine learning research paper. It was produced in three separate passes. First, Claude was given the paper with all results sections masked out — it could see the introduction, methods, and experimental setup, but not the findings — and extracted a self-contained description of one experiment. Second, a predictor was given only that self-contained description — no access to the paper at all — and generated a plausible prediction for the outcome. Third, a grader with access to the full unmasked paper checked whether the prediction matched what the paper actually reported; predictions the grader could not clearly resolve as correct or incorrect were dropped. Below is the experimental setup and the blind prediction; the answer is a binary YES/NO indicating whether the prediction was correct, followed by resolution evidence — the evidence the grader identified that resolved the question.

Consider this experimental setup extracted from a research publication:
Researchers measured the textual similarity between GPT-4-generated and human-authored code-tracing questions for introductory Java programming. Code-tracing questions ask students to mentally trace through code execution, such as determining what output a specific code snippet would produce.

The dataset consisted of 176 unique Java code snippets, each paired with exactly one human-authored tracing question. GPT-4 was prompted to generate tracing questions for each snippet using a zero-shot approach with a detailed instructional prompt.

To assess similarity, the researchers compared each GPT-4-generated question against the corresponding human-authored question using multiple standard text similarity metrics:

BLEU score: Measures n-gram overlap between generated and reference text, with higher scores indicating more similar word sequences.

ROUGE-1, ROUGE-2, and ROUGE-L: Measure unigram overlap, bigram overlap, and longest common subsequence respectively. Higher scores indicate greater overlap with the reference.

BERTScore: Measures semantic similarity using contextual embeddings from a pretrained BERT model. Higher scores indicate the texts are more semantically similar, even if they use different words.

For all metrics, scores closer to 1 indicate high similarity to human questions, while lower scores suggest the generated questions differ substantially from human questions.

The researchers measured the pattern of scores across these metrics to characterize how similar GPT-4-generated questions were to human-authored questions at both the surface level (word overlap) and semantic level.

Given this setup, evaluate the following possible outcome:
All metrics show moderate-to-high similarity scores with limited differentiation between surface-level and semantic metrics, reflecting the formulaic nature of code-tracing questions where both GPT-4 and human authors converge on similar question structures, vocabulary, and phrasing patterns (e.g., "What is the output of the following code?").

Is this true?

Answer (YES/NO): NO